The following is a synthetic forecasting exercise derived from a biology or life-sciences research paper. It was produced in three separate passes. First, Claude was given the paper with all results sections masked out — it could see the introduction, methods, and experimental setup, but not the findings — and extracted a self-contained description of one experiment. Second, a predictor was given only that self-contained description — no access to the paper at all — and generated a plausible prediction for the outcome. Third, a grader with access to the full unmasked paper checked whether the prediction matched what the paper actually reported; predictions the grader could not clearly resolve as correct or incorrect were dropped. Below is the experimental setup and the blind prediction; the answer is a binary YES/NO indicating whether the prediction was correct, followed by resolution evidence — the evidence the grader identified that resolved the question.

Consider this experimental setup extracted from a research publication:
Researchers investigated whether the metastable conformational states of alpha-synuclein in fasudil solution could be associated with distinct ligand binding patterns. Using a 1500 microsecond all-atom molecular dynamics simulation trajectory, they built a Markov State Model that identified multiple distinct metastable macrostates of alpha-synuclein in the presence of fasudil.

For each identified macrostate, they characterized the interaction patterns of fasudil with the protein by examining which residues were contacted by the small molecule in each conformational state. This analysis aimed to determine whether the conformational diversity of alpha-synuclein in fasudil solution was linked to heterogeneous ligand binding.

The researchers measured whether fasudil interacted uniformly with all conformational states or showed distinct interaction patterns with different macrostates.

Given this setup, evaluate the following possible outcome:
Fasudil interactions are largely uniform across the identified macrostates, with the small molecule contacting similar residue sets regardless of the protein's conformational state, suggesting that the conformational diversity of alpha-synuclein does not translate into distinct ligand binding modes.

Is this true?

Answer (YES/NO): NO